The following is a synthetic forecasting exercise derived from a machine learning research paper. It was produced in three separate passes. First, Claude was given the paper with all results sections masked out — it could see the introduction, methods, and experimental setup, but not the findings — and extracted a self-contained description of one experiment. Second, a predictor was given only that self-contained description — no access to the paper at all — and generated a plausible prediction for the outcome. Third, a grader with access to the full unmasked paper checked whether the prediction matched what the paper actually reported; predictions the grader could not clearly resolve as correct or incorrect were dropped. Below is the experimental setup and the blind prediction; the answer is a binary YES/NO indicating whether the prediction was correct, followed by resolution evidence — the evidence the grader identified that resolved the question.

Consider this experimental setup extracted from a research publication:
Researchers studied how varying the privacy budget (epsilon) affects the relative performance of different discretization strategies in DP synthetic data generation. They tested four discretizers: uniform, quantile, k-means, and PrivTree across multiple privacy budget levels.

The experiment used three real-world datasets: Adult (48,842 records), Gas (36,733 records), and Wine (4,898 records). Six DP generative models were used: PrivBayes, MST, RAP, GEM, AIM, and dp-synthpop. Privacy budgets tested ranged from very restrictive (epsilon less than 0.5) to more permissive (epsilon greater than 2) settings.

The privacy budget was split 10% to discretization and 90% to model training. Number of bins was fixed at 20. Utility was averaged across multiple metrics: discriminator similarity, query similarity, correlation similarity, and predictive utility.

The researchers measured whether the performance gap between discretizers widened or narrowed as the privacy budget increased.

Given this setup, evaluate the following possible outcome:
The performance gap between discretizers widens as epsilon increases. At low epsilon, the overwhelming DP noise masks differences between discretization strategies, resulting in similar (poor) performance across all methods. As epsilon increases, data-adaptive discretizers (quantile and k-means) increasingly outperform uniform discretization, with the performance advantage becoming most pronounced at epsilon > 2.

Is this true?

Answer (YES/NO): NO